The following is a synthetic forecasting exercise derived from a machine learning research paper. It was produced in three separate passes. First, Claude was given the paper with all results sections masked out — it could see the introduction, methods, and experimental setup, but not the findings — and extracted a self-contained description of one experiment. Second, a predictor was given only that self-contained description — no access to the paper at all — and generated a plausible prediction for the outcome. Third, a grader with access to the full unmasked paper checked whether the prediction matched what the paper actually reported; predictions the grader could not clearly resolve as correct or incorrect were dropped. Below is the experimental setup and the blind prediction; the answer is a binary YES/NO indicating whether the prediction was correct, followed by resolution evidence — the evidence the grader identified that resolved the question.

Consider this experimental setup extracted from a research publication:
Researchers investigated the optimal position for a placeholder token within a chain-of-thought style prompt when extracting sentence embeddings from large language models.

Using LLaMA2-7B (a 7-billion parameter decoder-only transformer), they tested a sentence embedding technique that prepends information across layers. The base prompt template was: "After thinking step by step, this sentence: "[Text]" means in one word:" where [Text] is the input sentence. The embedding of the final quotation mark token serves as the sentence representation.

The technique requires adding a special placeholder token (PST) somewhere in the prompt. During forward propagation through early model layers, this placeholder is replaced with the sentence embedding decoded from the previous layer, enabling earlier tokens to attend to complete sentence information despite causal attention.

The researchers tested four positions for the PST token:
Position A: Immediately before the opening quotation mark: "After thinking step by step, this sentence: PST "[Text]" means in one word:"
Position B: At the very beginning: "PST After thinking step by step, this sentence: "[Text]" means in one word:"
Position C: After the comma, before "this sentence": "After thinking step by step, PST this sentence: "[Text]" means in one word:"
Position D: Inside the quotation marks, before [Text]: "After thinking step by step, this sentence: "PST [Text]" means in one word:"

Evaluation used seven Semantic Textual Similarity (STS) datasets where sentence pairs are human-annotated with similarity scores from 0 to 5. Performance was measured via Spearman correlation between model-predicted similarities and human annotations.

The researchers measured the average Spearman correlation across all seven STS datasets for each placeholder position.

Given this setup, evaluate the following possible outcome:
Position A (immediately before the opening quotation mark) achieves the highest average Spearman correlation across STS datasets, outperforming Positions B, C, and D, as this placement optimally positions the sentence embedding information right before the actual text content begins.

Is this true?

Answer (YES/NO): NO